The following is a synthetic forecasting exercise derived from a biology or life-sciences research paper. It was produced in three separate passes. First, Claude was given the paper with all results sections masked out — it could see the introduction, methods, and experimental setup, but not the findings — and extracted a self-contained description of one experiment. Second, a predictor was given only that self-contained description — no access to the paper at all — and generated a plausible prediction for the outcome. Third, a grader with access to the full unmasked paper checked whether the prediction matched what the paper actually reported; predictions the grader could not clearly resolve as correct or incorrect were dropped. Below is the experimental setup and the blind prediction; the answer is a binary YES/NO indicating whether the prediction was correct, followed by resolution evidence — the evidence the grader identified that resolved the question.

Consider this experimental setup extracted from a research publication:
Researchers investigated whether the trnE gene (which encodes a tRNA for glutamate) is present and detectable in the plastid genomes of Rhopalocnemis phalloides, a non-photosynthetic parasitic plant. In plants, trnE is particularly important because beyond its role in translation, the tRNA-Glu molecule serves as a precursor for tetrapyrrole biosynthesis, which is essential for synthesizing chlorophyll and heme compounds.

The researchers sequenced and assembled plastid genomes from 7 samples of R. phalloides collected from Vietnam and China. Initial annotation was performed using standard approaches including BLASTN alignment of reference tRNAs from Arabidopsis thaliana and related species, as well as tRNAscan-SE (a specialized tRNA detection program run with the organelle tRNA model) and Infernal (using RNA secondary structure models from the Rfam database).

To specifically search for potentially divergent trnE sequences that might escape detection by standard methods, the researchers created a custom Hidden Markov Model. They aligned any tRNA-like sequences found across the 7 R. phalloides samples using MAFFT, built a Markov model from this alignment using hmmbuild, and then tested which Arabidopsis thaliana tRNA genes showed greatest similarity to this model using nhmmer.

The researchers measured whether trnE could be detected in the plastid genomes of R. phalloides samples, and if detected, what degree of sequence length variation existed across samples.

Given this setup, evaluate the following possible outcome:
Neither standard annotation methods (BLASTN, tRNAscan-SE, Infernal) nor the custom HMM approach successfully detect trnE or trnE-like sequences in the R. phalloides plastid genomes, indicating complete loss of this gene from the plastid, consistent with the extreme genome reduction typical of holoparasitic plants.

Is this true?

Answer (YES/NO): NO